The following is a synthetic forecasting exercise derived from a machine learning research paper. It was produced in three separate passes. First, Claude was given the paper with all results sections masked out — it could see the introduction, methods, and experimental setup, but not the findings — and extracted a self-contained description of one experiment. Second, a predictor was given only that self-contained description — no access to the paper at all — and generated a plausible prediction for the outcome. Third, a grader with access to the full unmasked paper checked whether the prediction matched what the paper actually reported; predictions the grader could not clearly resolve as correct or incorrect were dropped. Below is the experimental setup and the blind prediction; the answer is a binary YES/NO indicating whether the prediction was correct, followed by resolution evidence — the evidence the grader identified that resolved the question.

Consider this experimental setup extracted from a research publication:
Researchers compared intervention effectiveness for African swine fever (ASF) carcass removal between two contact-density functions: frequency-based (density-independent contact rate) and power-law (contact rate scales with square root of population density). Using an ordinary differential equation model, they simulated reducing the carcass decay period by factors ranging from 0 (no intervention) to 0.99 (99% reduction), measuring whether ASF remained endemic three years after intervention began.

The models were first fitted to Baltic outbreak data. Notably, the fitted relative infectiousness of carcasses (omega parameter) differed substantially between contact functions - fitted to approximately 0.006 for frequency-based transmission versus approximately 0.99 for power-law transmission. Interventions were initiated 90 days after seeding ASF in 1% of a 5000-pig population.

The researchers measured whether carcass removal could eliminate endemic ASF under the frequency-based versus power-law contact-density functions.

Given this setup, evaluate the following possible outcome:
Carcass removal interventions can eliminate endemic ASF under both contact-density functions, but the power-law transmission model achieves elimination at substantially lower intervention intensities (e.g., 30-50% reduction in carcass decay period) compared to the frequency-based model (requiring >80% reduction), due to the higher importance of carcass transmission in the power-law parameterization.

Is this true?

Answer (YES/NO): NO